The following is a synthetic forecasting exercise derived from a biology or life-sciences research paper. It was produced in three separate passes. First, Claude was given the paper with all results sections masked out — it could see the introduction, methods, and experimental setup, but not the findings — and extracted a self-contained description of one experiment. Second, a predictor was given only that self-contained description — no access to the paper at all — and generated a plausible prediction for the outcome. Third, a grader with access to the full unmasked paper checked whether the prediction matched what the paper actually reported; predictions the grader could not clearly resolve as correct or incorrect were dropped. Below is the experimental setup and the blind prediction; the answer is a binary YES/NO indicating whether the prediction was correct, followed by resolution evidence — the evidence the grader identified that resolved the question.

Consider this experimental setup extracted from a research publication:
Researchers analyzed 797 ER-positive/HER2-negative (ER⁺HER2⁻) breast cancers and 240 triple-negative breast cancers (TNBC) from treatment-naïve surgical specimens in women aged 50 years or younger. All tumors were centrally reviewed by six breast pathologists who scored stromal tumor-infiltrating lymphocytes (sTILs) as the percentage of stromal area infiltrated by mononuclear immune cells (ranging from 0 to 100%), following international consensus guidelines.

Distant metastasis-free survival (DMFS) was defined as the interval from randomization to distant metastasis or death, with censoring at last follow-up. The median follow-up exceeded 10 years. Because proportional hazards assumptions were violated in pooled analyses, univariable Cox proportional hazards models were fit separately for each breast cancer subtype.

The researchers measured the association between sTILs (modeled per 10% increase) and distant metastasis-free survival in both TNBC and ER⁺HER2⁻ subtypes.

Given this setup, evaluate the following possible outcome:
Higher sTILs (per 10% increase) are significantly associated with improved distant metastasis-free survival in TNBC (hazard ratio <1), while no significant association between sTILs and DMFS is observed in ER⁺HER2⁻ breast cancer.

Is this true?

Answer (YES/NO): YES